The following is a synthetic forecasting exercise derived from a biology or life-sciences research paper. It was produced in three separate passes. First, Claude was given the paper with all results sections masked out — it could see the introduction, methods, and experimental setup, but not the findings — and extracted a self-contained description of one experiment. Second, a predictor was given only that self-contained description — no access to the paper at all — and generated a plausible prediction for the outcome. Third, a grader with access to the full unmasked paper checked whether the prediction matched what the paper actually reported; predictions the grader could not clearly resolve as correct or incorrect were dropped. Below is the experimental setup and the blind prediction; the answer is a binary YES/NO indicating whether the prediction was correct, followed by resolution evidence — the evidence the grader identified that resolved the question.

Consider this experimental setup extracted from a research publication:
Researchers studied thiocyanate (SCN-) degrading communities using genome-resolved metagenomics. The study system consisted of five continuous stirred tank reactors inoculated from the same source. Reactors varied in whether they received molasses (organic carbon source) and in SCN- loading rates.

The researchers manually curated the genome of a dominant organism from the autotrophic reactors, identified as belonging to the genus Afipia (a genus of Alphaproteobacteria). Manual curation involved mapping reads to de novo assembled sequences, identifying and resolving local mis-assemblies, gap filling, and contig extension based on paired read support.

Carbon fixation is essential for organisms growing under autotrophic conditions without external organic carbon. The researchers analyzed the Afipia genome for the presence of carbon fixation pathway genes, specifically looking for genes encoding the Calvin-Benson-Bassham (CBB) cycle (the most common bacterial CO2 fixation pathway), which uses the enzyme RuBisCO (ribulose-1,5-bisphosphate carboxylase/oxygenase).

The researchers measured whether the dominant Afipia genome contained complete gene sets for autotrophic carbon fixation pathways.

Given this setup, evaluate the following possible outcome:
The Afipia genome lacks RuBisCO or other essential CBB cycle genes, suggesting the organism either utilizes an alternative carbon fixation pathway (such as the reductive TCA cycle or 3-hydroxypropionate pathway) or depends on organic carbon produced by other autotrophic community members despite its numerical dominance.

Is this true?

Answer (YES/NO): NO